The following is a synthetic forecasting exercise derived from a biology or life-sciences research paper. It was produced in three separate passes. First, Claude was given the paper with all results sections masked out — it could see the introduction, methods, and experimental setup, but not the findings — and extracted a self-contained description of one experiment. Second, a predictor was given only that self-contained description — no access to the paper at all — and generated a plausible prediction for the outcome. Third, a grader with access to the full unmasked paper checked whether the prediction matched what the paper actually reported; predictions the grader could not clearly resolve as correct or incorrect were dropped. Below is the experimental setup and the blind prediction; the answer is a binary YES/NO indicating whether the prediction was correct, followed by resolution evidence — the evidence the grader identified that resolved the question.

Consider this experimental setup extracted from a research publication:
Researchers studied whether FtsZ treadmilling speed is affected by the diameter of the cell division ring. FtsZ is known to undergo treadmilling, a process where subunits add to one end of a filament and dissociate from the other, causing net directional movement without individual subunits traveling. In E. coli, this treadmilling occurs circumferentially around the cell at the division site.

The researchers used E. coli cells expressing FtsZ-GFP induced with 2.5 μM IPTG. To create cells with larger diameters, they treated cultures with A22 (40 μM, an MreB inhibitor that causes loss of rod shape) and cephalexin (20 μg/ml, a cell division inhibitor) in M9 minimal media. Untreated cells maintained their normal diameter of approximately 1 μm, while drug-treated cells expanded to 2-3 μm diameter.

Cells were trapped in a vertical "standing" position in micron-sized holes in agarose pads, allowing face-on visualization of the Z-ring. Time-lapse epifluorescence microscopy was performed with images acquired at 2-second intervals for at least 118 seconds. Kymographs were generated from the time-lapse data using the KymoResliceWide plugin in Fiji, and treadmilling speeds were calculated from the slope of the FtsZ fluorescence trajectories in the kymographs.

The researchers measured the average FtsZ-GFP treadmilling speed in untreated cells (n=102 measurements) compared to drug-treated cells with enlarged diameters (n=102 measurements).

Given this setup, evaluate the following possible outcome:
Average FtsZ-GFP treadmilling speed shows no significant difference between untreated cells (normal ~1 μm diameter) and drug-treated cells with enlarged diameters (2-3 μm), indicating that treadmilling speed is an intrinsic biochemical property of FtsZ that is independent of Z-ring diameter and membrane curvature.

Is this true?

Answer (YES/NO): YES